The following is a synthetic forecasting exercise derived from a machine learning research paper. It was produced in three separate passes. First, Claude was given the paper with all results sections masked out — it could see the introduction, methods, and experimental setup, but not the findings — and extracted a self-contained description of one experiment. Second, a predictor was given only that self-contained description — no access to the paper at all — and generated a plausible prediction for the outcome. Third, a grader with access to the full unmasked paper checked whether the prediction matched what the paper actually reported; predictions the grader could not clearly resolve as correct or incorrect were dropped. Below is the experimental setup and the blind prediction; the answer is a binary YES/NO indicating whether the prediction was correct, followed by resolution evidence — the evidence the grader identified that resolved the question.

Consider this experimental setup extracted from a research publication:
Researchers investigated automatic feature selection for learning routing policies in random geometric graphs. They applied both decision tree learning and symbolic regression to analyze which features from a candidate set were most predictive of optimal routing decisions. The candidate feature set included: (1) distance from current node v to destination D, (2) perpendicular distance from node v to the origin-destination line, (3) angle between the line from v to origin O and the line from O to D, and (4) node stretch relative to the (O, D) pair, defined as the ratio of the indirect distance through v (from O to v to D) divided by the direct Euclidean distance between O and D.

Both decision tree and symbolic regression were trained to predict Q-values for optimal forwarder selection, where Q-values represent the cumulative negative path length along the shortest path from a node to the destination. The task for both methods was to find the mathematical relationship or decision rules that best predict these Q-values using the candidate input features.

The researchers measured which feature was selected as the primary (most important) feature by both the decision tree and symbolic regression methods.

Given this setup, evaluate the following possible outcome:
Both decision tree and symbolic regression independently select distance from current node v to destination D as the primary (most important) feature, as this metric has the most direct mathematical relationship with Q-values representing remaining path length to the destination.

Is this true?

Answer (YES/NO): NO